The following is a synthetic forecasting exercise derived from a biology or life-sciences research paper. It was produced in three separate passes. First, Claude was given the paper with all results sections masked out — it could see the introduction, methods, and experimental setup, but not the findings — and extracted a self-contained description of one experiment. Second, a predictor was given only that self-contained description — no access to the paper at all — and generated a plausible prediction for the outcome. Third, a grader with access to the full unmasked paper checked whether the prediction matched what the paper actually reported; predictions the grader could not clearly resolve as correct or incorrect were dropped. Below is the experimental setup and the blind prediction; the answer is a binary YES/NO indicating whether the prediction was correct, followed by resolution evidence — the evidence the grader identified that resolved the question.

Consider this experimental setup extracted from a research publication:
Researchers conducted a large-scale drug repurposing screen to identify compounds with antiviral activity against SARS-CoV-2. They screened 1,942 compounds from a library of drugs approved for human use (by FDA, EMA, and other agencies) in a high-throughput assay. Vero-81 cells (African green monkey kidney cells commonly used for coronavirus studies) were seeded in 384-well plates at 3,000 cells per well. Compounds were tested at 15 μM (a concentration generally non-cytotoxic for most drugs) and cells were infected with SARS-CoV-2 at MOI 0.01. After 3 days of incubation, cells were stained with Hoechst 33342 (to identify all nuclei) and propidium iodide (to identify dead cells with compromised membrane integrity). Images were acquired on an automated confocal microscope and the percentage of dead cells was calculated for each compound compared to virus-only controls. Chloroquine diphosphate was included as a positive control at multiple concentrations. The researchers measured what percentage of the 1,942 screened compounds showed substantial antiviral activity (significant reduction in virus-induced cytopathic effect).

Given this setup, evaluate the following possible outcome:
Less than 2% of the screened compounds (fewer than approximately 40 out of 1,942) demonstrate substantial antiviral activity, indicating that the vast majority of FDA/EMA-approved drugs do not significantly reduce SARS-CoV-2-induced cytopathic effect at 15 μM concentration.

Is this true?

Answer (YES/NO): YES